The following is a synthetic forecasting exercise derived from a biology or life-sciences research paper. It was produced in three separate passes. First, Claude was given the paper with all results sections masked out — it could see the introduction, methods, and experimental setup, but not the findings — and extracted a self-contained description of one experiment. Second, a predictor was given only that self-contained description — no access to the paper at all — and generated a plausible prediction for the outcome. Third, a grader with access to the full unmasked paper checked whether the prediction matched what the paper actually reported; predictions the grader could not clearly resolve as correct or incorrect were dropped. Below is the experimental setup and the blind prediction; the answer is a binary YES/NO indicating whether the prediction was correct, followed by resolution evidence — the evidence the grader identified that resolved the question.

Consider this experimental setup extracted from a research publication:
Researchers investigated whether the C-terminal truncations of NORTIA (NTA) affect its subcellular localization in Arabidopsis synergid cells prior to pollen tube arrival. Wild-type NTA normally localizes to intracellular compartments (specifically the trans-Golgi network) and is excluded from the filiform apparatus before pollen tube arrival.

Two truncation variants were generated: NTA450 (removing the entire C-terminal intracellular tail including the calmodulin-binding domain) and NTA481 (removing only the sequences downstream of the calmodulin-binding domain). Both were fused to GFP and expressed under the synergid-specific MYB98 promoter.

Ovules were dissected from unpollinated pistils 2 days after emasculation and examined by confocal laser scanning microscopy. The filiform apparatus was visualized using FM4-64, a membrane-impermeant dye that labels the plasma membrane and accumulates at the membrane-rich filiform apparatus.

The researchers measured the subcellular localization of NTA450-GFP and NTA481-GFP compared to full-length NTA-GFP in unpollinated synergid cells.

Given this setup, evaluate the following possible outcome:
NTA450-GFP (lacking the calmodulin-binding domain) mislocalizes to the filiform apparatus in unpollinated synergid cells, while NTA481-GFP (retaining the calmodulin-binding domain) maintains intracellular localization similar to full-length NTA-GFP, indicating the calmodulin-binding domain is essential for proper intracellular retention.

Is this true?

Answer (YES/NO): NO